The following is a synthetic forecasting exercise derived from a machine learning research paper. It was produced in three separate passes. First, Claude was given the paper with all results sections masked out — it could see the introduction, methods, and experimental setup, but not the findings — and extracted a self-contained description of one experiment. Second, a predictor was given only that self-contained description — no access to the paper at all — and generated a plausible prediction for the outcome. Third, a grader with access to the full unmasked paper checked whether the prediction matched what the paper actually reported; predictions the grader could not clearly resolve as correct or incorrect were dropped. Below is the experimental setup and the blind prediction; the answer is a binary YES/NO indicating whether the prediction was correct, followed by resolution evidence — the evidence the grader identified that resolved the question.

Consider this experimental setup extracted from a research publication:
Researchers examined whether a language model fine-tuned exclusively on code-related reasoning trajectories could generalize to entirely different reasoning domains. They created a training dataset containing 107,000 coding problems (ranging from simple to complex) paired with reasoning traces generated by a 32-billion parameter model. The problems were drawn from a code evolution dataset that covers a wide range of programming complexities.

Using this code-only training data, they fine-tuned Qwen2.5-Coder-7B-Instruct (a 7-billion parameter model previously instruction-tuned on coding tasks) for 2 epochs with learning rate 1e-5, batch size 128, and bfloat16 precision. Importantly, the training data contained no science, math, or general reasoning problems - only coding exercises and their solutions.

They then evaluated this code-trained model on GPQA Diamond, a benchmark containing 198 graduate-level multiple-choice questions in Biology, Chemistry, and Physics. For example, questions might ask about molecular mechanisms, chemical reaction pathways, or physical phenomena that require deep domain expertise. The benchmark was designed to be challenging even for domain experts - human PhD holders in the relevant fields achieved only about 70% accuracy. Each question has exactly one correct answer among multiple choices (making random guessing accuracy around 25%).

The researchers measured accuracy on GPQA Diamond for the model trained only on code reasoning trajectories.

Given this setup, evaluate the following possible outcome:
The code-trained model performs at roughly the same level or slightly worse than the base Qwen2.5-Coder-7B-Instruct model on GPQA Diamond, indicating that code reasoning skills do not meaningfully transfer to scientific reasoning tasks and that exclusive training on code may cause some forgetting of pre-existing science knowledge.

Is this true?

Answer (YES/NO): NO